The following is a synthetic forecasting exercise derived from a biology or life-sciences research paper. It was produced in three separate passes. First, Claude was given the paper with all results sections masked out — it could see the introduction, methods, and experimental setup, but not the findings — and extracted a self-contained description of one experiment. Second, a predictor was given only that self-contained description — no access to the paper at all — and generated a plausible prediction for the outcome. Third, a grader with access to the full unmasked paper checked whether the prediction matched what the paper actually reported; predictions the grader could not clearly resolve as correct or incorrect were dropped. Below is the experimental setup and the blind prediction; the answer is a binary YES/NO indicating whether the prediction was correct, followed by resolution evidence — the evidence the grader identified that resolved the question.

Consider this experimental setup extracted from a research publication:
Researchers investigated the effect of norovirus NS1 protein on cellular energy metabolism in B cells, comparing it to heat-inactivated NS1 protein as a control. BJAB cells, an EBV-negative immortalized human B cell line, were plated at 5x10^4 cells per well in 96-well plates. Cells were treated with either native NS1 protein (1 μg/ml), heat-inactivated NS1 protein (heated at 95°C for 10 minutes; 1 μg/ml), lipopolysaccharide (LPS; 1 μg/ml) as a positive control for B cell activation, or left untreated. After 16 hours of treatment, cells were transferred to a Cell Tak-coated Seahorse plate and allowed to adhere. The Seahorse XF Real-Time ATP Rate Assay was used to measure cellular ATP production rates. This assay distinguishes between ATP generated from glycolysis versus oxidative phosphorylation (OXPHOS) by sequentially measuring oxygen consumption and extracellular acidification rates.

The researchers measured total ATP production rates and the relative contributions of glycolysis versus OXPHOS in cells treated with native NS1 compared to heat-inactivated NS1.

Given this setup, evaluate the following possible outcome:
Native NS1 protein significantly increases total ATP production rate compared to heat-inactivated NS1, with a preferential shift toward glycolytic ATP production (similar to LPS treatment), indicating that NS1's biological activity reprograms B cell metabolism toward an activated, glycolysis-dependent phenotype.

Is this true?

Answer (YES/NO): NO